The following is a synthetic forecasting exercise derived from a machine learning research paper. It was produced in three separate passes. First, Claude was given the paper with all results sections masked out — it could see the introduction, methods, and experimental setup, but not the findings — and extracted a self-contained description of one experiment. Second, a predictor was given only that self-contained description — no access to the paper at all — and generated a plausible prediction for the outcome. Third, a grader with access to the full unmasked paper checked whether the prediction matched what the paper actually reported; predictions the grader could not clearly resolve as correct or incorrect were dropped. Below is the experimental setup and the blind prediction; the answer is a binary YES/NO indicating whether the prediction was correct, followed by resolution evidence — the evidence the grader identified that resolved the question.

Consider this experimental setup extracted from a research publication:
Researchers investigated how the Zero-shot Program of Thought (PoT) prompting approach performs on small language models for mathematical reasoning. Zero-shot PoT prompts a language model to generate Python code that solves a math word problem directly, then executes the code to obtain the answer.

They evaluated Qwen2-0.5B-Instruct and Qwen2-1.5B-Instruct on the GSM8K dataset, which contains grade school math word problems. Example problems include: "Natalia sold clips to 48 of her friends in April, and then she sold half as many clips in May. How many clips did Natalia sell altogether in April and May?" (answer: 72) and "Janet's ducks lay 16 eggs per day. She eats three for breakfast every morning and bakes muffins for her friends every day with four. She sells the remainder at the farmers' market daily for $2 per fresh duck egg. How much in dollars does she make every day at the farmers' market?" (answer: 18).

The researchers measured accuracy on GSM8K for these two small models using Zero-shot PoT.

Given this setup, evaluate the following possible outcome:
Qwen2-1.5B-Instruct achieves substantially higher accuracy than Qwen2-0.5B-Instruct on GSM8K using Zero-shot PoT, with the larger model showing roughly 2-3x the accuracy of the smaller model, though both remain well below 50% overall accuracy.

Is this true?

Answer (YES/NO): NO